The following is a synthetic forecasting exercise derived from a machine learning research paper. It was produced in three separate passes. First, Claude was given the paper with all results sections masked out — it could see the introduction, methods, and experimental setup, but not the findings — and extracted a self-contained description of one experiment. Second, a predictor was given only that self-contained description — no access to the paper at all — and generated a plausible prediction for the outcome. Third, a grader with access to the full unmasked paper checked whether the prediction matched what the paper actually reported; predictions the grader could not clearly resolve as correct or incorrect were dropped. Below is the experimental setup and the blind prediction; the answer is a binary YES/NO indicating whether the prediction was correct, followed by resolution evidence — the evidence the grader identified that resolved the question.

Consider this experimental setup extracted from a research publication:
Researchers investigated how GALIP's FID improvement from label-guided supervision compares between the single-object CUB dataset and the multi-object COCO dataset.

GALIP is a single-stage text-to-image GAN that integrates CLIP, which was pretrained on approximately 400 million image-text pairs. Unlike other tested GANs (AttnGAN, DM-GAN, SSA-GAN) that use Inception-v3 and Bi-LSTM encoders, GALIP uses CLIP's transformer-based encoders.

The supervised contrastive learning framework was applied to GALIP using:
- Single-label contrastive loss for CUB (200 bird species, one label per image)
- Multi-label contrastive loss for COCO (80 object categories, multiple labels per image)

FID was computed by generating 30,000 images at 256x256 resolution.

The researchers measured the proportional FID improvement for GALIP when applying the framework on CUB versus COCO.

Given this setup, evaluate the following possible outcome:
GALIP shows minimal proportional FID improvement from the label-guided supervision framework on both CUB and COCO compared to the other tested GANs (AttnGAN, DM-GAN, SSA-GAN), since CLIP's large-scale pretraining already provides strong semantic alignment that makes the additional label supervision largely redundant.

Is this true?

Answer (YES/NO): NO